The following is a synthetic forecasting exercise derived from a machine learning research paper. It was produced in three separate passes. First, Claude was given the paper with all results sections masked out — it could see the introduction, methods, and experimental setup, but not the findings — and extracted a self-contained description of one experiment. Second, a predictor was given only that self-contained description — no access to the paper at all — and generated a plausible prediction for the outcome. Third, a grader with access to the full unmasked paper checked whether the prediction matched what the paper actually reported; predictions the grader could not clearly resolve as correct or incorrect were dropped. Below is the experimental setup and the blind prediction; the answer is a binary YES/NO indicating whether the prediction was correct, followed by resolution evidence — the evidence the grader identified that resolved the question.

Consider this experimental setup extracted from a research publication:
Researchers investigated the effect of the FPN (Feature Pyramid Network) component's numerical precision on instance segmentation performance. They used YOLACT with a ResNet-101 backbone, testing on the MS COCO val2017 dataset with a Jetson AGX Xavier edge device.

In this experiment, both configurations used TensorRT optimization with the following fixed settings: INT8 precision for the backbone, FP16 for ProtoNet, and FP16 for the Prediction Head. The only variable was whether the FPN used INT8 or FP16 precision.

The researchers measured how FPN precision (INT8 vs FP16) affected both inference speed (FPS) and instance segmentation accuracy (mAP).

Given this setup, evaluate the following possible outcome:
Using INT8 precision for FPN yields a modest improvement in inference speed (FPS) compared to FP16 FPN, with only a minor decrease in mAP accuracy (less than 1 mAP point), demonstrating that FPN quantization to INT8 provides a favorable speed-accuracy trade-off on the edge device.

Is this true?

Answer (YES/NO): YES